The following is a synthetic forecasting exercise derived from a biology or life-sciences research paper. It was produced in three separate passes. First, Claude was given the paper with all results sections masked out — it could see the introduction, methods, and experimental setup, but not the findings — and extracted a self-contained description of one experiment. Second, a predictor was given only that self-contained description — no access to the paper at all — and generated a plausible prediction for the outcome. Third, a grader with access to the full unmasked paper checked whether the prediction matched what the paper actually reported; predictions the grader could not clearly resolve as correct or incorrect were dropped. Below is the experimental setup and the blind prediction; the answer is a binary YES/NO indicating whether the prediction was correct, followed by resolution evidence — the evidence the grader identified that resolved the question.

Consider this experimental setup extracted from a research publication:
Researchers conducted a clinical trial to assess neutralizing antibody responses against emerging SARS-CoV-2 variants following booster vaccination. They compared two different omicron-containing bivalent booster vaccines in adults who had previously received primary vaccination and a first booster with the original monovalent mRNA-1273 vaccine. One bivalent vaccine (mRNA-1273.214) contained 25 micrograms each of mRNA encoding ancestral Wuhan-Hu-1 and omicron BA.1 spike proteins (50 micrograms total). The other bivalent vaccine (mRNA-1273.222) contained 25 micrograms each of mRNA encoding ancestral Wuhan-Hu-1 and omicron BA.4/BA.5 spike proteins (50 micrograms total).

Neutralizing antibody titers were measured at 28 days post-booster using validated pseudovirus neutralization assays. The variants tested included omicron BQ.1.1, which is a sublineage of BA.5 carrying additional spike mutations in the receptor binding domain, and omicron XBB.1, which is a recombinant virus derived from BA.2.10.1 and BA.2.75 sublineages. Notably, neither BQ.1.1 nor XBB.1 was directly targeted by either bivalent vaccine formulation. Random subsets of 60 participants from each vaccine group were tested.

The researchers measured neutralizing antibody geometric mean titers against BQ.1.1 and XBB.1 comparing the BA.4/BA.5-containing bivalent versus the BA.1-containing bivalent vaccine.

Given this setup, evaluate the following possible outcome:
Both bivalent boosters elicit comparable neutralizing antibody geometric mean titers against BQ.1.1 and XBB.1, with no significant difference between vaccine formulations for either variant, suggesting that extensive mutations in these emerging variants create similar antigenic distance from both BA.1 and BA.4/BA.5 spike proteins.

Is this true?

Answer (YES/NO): NO